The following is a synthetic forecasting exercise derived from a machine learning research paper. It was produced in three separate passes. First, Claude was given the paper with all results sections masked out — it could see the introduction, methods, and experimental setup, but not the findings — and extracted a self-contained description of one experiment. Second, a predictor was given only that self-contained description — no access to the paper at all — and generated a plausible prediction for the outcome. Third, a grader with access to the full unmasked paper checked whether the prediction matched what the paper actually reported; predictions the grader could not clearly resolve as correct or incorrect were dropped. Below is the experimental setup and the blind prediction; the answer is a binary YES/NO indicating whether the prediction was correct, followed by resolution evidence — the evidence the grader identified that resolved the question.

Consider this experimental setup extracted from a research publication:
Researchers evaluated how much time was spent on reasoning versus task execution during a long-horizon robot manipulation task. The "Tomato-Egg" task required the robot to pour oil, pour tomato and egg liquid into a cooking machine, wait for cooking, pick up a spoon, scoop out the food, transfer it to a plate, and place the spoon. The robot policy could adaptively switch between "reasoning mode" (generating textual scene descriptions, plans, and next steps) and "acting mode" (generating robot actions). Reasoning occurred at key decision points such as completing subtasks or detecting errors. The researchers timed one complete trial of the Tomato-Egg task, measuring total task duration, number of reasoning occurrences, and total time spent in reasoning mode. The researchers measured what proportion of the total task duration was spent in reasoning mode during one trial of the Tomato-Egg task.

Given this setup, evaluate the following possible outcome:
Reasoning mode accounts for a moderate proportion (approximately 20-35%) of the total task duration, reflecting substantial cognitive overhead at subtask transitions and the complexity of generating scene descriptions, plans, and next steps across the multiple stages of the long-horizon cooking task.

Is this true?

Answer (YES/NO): NO